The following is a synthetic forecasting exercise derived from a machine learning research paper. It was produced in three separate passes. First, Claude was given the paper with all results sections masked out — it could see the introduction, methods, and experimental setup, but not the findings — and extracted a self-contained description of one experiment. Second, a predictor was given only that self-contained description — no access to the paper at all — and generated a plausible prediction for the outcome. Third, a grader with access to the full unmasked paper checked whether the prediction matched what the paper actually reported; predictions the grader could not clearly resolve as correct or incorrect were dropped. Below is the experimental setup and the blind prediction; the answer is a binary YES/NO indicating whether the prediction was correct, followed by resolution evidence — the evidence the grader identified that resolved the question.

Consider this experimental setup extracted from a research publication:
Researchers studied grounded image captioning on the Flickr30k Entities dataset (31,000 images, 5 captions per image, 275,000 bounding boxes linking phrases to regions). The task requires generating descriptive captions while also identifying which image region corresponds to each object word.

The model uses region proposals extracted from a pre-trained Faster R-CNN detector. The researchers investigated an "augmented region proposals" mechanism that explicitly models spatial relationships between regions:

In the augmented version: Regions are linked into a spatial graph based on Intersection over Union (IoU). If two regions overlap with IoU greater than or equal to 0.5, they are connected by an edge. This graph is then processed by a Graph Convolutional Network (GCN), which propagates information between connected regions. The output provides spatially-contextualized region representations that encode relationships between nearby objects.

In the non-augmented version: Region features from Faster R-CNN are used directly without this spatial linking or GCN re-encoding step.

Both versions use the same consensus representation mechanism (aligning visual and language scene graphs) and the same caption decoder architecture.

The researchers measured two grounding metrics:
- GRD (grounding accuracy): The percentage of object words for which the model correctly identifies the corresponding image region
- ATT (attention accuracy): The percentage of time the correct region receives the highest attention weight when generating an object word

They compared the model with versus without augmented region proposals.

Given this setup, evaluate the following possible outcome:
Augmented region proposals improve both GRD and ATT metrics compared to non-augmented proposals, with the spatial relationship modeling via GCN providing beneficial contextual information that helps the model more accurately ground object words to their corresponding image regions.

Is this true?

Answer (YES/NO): YES